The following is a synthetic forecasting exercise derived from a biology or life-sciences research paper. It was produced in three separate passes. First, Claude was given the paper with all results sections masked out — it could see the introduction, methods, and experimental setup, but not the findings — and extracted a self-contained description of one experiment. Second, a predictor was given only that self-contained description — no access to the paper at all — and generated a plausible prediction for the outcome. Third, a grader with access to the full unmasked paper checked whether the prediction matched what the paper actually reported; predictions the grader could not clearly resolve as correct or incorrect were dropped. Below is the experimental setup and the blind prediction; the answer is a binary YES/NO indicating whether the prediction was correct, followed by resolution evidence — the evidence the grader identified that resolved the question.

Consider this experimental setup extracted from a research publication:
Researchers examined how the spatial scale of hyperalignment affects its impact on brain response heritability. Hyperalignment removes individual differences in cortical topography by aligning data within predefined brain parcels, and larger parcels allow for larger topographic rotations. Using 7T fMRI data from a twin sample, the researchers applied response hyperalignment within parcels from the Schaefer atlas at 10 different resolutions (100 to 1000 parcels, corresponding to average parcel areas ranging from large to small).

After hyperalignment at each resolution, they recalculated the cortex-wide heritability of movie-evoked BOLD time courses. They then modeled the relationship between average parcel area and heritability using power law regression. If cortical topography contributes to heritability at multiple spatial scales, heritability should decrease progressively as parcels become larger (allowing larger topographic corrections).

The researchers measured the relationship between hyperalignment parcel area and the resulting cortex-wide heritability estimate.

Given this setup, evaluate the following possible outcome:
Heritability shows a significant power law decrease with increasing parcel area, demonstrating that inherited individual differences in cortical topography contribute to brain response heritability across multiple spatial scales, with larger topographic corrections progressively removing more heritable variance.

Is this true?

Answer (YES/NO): YES